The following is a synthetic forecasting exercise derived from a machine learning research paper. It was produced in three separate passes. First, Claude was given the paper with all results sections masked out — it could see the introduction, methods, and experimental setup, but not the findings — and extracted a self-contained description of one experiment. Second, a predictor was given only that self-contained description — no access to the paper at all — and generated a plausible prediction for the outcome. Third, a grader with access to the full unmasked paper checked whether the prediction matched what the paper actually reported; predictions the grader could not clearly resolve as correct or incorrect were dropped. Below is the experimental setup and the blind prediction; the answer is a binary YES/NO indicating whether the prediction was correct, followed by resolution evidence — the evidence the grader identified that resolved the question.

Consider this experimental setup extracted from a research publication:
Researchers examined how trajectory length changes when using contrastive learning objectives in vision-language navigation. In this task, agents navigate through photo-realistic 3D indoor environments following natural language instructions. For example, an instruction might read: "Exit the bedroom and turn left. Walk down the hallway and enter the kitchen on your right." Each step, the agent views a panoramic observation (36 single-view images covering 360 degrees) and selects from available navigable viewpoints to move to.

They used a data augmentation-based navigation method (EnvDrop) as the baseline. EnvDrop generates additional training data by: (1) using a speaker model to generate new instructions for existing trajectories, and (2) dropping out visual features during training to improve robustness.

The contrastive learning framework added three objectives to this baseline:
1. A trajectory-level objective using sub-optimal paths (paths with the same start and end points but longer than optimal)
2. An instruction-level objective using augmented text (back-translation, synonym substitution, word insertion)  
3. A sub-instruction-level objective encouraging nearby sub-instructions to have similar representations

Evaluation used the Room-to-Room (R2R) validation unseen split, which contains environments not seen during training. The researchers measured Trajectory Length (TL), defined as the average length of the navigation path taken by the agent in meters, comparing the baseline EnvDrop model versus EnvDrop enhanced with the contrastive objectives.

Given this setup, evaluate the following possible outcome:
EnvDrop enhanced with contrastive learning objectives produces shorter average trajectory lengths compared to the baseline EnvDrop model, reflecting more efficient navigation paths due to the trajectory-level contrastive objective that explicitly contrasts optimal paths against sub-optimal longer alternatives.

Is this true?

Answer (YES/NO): NO